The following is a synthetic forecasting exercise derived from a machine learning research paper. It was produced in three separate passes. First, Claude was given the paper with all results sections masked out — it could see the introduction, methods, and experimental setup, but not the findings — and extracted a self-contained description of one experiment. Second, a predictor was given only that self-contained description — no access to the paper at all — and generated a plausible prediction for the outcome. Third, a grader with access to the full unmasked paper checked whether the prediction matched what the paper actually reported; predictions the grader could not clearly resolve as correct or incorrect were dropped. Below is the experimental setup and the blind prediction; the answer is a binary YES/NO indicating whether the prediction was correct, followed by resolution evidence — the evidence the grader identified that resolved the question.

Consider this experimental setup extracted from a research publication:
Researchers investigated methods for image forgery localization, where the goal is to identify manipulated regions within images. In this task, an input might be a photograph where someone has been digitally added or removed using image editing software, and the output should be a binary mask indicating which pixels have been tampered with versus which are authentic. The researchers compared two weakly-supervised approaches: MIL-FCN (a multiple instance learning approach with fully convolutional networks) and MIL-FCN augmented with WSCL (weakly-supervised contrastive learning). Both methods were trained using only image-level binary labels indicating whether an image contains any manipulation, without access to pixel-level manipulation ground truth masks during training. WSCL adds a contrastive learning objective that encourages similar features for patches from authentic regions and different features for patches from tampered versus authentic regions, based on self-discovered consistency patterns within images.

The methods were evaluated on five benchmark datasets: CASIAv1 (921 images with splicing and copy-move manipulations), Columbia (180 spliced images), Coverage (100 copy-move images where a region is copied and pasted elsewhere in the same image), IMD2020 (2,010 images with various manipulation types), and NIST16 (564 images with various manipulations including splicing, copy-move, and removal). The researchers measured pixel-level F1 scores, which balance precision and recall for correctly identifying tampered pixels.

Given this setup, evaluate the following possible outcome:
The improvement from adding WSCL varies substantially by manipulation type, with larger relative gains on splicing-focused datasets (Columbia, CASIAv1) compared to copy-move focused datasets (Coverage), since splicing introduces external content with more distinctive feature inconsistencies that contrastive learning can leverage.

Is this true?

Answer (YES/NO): NO